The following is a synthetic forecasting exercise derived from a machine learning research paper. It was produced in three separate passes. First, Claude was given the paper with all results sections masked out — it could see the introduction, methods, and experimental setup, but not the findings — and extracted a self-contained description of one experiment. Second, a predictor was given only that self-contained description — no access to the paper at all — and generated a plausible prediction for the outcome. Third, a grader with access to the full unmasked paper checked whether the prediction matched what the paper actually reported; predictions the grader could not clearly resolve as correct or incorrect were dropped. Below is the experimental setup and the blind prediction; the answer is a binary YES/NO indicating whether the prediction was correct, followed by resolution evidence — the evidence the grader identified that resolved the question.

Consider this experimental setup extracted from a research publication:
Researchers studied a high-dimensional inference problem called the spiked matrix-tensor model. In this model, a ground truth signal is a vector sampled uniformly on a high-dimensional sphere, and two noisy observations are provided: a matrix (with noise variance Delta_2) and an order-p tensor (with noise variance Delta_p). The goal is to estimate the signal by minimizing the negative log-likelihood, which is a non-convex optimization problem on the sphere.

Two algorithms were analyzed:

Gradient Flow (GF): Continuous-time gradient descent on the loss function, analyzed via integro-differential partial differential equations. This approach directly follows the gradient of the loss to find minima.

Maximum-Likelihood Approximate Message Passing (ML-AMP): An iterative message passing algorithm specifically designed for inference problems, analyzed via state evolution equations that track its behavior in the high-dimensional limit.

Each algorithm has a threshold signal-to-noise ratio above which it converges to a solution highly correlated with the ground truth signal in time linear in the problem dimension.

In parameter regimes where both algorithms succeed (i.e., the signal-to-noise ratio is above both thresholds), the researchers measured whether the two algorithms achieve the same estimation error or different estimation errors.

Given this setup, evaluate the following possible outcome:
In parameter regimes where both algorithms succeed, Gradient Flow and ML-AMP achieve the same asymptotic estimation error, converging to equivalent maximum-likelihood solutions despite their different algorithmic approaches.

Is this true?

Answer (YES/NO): YES